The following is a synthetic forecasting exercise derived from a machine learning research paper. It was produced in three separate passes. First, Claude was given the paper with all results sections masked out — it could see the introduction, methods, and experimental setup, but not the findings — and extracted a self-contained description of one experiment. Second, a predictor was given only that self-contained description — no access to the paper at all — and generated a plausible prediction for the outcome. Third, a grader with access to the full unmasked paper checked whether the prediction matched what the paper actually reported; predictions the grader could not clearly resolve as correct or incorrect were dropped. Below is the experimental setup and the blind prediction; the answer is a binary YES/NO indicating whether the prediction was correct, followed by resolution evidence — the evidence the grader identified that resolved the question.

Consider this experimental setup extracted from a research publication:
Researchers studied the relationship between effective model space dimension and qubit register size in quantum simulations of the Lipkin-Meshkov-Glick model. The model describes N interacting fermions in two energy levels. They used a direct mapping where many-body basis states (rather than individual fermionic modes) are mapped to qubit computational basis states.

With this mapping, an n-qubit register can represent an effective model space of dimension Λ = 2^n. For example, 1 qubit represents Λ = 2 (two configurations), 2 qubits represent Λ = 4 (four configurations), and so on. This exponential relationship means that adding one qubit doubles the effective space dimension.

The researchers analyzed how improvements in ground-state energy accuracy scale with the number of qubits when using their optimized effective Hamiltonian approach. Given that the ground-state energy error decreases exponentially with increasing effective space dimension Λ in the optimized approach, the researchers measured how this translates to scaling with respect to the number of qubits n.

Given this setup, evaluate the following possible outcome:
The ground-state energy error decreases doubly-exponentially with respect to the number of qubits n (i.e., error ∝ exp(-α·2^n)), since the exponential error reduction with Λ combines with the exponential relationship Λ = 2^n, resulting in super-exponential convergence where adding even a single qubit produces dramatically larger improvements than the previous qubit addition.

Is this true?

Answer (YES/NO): YES